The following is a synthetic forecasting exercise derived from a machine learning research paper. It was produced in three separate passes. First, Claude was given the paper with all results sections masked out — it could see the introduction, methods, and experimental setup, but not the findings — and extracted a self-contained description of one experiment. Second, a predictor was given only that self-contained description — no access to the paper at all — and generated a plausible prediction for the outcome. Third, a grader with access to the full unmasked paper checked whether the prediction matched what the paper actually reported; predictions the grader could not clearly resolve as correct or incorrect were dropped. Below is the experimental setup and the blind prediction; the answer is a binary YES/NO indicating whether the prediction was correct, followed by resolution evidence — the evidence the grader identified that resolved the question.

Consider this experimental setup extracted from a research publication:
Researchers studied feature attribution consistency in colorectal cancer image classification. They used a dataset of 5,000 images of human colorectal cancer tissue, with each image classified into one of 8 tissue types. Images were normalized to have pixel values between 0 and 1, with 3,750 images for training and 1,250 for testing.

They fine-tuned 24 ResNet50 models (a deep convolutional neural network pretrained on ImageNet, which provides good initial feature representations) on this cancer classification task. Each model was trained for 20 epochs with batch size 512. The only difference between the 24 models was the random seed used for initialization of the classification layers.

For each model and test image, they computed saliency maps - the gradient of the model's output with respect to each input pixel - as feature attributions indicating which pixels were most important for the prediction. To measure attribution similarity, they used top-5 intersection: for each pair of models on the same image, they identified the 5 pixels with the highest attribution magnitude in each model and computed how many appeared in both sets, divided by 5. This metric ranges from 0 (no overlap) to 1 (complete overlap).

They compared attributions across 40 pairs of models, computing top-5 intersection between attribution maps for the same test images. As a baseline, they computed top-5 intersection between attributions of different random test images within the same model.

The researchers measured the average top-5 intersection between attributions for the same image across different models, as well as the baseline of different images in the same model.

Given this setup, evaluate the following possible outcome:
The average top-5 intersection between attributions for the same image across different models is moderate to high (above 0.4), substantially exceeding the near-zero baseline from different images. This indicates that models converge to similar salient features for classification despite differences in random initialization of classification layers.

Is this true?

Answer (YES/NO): YES